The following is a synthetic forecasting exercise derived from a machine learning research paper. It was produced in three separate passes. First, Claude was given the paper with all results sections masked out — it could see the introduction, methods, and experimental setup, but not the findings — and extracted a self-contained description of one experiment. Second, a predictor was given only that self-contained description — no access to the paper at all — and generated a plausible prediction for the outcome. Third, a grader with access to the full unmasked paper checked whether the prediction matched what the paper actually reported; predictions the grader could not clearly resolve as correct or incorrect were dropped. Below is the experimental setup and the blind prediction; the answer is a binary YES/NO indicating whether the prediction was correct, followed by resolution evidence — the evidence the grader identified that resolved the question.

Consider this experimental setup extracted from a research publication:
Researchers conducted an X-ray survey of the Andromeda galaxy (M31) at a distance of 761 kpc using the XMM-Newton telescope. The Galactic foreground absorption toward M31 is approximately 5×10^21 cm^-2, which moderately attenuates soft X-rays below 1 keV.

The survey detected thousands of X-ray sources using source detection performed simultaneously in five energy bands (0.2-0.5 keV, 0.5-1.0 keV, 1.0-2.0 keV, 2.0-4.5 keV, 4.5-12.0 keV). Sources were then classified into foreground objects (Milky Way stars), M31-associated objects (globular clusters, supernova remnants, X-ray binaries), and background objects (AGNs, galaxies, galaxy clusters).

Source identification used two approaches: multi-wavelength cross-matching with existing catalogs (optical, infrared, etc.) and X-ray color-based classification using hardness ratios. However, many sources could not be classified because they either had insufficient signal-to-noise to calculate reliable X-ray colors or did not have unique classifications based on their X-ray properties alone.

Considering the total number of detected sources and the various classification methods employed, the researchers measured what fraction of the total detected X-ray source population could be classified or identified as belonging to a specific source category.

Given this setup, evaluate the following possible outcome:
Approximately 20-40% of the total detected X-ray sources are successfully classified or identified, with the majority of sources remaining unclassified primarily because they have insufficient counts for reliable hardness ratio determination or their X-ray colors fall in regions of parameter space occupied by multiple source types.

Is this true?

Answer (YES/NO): YES